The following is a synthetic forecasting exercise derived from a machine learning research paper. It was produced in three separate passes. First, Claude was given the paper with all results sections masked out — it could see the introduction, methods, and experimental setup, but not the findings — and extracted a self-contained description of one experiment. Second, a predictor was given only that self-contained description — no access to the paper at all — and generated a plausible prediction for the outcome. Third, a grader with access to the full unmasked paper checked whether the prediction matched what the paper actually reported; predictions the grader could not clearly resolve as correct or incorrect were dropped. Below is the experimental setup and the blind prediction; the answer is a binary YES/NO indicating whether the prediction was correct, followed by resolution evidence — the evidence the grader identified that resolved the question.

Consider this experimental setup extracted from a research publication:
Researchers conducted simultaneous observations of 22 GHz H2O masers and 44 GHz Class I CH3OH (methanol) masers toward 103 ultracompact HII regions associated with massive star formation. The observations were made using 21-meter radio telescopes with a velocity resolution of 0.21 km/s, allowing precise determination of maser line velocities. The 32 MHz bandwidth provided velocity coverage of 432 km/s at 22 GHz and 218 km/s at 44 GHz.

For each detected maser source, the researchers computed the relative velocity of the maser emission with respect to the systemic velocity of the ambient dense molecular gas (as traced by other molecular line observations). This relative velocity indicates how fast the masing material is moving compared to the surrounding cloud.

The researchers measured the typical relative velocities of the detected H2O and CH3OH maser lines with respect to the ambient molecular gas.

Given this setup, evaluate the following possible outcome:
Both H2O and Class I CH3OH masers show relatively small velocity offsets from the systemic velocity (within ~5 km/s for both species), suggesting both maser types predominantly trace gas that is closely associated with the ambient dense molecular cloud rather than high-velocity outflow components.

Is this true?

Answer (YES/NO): NO